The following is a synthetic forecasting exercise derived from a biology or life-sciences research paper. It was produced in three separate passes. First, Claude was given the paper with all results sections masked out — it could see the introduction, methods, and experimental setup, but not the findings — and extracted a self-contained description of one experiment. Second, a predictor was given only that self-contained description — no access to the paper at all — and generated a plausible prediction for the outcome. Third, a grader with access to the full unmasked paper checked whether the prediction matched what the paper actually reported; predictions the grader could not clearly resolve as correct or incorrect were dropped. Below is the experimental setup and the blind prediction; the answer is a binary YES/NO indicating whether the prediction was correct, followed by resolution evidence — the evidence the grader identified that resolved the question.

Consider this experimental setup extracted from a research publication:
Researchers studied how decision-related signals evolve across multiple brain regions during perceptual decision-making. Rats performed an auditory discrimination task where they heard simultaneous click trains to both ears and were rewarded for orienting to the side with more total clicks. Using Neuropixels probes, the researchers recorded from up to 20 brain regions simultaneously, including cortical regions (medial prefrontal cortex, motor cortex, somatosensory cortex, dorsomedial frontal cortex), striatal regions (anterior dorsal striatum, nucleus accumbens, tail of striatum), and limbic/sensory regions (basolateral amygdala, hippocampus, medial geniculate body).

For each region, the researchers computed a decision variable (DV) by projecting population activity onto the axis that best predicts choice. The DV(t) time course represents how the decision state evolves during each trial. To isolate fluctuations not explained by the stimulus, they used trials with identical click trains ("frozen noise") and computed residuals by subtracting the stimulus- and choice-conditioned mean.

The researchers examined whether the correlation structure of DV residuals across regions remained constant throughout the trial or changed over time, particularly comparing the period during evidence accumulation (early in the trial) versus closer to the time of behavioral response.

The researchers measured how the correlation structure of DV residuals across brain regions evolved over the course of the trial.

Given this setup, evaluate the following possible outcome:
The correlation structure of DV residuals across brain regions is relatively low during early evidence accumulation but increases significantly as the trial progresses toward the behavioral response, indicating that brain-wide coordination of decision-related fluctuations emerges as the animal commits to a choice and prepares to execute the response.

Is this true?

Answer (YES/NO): NO